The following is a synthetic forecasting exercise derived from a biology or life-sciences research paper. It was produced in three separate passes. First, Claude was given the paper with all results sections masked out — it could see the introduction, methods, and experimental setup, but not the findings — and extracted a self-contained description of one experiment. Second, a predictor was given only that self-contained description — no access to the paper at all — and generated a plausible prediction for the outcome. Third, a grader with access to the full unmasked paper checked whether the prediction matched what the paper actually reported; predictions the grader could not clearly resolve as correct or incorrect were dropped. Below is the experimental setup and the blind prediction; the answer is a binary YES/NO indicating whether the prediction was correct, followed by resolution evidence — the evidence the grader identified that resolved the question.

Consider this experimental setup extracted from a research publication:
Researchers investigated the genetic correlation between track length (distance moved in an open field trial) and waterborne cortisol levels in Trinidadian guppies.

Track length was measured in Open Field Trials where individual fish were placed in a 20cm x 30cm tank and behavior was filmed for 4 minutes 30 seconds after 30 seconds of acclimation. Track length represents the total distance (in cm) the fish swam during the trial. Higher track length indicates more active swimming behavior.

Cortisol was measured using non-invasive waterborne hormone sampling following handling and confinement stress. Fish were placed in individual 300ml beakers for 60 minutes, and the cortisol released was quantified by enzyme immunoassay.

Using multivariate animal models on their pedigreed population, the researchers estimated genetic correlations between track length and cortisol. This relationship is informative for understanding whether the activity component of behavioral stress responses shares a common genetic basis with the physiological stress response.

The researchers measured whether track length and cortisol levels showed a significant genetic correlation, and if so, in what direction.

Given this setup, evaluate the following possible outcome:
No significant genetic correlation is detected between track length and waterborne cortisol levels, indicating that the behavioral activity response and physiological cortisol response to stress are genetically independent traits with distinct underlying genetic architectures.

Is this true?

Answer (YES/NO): NO